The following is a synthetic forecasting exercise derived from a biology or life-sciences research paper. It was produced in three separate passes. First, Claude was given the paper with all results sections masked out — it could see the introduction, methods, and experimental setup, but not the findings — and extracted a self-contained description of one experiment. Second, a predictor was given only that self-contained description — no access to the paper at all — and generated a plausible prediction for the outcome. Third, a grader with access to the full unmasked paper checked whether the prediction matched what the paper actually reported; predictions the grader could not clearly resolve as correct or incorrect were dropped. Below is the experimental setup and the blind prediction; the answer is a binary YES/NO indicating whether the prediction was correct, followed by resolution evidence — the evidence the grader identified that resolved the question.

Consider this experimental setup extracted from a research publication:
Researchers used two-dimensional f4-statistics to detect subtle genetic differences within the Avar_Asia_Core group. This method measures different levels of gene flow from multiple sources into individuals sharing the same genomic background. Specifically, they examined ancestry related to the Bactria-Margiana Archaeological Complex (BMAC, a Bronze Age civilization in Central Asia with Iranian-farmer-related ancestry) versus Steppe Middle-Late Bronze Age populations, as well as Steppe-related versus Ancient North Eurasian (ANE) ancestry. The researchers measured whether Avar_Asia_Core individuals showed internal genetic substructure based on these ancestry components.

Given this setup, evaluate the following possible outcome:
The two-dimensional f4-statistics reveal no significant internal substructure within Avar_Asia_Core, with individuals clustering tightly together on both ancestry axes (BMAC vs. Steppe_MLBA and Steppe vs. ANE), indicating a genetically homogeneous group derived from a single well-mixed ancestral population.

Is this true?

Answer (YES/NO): NO